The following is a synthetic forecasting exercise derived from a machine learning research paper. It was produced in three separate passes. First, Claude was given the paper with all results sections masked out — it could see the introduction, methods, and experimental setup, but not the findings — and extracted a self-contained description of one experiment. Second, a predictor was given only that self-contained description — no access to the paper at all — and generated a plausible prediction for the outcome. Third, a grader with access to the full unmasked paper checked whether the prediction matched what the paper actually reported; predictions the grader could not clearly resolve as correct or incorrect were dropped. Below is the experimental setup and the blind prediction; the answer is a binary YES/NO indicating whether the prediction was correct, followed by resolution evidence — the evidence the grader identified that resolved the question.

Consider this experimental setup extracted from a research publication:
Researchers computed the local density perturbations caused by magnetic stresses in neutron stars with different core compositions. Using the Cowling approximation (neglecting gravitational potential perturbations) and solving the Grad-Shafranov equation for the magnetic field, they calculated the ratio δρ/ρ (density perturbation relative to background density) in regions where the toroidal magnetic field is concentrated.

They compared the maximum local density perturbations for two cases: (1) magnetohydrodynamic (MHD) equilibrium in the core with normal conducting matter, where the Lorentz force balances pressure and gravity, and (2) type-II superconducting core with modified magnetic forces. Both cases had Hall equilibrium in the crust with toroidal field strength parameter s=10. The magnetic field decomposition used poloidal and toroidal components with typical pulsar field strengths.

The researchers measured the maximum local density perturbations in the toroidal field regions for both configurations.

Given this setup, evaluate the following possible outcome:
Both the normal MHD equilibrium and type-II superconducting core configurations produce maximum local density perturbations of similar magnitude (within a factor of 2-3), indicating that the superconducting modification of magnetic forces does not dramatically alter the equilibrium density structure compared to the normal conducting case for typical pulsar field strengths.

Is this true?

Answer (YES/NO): NO